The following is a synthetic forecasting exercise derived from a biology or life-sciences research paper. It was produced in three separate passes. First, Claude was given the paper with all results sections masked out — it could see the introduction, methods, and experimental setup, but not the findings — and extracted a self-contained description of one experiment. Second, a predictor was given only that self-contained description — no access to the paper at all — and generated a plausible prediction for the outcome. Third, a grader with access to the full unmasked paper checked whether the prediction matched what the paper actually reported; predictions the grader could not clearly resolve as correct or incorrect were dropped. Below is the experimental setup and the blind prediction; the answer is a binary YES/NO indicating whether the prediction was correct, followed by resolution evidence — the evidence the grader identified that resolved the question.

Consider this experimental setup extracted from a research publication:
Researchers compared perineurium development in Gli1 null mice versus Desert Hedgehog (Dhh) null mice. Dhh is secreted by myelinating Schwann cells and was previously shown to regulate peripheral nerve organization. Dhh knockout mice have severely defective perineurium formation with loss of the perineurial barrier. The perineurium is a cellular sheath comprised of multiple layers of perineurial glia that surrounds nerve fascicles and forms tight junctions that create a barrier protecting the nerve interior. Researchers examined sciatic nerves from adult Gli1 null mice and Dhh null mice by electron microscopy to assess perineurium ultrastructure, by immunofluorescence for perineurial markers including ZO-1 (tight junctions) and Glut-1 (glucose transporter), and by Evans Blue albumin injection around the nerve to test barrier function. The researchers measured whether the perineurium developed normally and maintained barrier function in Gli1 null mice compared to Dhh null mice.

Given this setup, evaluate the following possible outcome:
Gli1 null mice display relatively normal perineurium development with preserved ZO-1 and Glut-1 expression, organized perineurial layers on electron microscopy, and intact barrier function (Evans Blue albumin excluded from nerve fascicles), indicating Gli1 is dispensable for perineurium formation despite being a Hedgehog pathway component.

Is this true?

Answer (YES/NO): YES